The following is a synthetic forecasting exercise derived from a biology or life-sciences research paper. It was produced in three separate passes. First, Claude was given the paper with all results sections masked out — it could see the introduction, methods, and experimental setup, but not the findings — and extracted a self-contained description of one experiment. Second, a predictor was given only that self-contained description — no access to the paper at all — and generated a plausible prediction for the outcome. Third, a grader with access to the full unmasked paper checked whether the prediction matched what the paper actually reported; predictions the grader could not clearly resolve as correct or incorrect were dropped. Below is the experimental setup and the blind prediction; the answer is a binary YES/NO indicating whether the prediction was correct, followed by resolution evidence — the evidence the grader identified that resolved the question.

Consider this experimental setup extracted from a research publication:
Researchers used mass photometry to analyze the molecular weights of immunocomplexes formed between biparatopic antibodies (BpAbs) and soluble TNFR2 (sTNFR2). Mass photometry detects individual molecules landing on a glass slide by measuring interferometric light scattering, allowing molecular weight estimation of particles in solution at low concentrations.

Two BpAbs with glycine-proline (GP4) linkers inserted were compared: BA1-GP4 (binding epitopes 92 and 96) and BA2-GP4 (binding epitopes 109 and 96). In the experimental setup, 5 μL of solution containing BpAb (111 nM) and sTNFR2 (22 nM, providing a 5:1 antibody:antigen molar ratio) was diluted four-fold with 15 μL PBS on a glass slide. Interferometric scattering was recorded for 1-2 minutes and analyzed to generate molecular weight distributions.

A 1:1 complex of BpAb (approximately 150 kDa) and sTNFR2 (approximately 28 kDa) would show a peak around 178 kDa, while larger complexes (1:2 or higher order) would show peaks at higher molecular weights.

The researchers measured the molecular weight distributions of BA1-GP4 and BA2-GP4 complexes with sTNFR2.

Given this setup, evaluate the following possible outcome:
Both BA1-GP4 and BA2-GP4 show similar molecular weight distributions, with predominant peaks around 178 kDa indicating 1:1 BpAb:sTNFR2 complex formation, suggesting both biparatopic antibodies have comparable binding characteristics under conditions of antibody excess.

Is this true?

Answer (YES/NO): NO